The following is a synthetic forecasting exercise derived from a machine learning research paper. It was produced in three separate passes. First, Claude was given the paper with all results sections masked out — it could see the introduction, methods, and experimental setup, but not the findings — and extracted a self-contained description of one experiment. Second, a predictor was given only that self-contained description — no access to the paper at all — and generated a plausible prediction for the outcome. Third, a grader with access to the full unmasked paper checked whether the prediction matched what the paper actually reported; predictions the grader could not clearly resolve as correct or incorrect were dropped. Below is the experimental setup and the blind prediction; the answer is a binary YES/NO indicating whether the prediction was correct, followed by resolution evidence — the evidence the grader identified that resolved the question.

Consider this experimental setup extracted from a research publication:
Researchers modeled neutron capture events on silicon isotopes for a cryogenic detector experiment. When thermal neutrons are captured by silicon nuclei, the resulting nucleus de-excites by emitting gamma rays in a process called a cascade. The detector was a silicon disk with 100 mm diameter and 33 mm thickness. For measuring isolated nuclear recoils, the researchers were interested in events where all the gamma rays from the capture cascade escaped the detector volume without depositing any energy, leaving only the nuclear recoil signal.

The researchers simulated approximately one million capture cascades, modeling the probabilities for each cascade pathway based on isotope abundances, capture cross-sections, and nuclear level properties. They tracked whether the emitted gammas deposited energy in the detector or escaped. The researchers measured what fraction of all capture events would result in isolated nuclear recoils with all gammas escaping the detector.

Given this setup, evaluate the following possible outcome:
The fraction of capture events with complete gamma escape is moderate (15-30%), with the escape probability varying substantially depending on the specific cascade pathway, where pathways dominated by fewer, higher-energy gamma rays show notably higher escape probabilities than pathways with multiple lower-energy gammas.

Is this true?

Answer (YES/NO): NO